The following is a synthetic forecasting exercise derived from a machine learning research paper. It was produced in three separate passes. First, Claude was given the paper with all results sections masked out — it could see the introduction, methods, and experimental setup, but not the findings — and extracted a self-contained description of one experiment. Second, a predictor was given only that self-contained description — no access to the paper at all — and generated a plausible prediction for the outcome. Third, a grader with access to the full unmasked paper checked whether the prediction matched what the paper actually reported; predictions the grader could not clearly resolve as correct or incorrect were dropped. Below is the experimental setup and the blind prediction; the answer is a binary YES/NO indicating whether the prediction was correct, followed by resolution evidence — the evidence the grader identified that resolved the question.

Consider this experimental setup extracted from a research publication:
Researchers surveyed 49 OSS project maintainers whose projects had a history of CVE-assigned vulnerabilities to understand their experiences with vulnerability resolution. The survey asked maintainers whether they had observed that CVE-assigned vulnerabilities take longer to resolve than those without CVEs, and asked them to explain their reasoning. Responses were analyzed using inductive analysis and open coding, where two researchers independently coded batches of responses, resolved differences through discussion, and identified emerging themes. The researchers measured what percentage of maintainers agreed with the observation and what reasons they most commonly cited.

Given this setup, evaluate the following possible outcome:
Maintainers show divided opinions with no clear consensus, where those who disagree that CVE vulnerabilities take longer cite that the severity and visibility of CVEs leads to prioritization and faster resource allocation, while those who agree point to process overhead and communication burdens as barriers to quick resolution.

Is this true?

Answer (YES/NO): NO